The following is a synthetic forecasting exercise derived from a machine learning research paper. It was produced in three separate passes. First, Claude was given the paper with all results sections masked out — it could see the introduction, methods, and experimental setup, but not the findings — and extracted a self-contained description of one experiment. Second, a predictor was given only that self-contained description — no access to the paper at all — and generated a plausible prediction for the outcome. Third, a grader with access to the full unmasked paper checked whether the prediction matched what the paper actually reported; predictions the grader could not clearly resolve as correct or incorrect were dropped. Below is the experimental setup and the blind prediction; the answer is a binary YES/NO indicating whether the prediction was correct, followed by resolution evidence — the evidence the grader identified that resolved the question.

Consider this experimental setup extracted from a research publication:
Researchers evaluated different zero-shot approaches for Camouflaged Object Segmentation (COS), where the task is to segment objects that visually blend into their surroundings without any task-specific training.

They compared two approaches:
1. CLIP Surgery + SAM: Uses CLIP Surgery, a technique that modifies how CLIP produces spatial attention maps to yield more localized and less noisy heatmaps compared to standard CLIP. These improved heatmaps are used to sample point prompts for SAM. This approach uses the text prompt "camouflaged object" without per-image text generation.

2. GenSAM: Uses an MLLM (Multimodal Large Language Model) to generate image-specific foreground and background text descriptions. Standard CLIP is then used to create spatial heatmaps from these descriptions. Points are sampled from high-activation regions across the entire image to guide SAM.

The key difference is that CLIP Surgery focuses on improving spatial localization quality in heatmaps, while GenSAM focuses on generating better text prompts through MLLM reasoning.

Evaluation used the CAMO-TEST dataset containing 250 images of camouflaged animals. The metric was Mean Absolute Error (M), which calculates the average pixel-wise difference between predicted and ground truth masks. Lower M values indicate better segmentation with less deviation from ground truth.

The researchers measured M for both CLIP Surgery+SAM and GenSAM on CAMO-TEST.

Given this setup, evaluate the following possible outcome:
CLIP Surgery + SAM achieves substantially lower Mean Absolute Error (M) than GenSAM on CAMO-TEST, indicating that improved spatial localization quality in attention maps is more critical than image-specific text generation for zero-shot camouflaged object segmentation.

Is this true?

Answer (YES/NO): NO